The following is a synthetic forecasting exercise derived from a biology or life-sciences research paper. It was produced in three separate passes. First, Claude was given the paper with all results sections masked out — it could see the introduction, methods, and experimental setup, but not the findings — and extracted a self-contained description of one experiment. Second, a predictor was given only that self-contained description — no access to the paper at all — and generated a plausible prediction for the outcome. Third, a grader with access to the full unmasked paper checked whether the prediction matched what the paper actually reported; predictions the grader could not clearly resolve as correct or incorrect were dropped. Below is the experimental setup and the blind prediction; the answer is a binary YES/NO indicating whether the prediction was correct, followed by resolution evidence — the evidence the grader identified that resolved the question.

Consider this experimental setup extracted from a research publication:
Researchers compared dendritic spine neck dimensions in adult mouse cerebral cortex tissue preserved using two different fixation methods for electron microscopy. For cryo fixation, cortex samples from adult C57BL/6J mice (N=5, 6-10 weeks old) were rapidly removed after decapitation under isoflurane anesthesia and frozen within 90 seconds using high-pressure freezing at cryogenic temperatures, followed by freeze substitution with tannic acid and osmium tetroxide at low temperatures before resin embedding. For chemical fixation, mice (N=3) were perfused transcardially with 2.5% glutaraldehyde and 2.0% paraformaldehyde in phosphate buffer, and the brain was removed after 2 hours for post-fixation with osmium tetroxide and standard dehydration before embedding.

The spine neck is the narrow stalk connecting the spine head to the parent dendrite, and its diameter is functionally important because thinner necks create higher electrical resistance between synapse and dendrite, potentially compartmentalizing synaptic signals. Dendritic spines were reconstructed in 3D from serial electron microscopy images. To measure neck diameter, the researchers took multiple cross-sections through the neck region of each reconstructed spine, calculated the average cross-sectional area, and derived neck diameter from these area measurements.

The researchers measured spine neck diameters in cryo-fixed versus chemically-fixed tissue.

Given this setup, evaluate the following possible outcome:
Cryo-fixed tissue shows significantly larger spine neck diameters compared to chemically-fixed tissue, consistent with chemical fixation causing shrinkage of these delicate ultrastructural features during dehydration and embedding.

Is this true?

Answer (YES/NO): NO